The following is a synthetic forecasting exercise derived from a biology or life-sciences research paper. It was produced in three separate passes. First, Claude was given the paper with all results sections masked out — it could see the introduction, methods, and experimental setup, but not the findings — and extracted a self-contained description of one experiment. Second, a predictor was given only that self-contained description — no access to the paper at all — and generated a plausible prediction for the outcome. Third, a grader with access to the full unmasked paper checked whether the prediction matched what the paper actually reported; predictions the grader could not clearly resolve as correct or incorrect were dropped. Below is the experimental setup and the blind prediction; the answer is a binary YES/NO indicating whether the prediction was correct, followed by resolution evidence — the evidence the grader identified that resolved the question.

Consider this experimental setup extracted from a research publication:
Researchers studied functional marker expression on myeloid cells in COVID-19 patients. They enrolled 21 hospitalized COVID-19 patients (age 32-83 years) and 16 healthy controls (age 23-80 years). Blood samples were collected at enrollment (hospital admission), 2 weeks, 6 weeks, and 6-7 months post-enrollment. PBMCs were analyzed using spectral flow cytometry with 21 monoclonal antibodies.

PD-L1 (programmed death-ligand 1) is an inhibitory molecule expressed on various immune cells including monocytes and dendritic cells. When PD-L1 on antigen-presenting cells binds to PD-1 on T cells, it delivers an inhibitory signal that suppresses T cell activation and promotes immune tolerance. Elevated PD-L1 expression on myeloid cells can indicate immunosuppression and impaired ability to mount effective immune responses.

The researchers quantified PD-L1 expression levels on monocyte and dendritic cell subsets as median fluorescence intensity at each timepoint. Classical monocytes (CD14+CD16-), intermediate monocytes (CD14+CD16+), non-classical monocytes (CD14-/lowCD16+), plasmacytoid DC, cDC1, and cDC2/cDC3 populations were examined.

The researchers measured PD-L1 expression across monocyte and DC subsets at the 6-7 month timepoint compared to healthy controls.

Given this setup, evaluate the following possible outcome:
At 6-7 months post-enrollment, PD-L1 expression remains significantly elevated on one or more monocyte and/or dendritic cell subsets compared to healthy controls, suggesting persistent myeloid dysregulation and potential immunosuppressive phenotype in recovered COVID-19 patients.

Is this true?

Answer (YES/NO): NO